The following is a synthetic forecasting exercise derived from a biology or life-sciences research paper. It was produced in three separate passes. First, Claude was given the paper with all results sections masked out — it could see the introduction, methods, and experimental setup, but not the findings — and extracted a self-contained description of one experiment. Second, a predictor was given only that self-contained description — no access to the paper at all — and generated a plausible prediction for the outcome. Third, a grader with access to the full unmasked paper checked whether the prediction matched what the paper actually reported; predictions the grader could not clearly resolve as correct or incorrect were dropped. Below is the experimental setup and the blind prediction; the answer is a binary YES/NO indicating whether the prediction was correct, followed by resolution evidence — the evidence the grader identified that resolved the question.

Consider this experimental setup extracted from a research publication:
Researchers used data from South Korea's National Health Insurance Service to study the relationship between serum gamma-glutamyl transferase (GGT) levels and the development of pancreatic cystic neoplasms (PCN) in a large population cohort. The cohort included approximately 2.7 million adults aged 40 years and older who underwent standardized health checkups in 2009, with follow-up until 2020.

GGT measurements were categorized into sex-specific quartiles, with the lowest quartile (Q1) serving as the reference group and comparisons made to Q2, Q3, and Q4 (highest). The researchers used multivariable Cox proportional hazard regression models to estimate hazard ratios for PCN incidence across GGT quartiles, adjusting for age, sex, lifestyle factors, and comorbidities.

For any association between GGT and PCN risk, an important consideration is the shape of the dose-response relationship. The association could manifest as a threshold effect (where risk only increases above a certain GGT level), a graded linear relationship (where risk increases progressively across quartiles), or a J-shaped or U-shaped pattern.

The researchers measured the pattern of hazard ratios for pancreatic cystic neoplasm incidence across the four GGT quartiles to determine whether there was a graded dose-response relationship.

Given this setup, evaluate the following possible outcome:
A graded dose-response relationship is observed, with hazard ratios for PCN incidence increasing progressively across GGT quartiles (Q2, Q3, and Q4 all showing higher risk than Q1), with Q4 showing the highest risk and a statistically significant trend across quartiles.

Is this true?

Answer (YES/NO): YES